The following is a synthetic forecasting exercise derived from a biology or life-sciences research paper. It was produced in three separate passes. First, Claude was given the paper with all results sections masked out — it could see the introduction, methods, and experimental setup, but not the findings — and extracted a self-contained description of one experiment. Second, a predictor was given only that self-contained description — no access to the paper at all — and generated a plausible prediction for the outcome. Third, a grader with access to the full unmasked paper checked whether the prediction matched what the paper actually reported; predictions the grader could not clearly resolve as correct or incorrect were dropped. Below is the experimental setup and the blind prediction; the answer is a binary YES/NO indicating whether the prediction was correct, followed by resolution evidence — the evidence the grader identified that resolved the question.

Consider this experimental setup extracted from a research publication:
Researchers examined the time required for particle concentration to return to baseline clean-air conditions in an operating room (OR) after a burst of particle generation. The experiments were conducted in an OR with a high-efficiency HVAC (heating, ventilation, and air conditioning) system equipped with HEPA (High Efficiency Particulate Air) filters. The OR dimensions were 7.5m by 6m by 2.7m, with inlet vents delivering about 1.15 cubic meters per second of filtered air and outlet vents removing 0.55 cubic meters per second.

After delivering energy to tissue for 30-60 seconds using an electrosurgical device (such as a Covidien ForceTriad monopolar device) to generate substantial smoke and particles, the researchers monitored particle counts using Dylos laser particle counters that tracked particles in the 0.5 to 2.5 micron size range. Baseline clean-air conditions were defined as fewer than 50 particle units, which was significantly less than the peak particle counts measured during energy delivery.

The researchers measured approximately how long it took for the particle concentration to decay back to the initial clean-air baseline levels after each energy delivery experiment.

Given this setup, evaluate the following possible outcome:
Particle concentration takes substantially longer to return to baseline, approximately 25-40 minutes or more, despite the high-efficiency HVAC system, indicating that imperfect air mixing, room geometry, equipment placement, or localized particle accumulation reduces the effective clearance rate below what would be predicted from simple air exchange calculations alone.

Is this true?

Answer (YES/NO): NO